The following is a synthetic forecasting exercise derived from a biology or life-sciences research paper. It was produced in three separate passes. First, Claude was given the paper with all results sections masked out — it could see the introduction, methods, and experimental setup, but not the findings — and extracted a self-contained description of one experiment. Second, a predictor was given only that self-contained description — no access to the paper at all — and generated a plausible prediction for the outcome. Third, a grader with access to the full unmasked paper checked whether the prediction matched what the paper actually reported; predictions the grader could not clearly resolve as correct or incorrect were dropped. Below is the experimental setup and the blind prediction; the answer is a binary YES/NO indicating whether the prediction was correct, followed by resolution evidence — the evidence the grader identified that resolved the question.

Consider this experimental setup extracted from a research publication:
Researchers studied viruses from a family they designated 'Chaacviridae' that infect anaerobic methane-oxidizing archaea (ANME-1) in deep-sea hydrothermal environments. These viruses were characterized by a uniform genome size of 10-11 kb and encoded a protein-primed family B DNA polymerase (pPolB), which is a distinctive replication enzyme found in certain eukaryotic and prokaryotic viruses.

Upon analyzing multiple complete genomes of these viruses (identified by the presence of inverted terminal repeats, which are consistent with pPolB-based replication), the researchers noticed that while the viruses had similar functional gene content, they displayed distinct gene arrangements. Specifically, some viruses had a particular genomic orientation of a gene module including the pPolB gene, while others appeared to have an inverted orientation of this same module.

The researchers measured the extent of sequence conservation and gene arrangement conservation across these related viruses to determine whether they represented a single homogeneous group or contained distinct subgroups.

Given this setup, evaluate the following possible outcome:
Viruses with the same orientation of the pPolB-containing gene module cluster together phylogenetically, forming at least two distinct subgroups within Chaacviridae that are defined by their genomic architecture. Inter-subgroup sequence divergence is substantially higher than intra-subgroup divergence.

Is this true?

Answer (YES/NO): NO